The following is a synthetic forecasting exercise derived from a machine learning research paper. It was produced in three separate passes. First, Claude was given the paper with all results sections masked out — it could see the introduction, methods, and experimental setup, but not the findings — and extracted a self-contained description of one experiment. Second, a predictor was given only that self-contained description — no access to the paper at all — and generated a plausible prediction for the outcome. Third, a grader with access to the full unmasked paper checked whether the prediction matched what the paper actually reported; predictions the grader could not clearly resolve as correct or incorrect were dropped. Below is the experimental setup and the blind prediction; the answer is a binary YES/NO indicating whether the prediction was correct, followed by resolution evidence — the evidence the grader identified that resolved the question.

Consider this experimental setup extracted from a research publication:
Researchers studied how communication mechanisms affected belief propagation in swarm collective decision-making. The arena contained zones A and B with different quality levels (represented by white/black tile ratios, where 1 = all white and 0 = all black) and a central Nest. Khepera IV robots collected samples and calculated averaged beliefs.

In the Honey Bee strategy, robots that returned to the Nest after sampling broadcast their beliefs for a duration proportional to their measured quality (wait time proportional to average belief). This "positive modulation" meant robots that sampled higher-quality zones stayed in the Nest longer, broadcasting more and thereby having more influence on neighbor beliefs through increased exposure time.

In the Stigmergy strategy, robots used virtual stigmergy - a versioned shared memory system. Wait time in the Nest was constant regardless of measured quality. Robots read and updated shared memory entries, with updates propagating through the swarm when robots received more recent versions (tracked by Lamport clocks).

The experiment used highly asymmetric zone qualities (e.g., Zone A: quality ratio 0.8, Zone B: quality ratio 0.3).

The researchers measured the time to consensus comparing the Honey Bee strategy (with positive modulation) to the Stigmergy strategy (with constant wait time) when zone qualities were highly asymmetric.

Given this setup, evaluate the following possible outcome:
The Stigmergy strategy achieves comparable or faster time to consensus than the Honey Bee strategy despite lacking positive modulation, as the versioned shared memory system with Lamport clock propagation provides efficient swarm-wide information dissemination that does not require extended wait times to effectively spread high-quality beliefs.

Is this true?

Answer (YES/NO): YES